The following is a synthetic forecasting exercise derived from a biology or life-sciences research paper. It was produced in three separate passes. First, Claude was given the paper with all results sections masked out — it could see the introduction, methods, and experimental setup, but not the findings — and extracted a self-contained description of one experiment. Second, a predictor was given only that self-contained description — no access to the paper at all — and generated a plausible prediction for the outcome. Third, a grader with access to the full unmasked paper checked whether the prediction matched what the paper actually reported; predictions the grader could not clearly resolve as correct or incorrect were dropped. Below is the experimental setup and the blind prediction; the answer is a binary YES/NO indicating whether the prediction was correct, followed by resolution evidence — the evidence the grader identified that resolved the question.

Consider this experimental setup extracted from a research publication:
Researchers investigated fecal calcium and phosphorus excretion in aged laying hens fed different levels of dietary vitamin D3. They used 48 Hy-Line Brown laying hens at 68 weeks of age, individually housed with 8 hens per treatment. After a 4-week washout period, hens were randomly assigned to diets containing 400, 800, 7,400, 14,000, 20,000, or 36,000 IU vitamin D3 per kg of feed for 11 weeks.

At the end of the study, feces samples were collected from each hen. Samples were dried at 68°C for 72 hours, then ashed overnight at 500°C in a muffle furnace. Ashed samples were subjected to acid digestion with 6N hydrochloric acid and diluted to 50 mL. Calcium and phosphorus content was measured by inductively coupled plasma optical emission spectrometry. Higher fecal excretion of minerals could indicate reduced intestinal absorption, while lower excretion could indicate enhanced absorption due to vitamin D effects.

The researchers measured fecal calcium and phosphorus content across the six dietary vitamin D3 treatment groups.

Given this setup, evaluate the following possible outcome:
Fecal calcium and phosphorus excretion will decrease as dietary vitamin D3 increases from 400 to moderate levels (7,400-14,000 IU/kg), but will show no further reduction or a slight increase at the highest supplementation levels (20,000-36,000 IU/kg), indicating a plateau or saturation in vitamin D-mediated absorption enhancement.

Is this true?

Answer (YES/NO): NO